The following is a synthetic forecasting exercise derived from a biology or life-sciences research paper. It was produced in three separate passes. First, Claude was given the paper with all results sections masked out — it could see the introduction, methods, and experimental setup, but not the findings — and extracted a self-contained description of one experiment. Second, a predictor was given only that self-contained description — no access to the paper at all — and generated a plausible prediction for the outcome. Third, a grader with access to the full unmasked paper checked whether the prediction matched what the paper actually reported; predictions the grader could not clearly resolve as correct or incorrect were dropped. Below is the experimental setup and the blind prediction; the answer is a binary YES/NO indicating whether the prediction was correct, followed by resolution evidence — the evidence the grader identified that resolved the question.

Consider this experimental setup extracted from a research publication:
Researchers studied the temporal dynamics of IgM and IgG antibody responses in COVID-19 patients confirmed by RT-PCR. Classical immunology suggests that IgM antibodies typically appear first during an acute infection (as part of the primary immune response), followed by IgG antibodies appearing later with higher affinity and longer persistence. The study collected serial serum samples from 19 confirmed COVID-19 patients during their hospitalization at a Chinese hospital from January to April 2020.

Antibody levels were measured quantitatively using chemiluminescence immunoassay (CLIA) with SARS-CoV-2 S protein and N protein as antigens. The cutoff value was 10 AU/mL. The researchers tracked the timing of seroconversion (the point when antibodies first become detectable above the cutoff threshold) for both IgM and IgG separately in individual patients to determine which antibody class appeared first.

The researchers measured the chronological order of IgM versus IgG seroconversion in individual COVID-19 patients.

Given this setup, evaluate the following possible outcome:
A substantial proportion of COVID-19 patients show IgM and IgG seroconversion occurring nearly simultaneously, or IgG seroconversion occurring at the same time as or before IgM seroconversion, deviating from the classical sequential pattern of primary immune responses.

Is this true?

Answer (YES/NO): YES